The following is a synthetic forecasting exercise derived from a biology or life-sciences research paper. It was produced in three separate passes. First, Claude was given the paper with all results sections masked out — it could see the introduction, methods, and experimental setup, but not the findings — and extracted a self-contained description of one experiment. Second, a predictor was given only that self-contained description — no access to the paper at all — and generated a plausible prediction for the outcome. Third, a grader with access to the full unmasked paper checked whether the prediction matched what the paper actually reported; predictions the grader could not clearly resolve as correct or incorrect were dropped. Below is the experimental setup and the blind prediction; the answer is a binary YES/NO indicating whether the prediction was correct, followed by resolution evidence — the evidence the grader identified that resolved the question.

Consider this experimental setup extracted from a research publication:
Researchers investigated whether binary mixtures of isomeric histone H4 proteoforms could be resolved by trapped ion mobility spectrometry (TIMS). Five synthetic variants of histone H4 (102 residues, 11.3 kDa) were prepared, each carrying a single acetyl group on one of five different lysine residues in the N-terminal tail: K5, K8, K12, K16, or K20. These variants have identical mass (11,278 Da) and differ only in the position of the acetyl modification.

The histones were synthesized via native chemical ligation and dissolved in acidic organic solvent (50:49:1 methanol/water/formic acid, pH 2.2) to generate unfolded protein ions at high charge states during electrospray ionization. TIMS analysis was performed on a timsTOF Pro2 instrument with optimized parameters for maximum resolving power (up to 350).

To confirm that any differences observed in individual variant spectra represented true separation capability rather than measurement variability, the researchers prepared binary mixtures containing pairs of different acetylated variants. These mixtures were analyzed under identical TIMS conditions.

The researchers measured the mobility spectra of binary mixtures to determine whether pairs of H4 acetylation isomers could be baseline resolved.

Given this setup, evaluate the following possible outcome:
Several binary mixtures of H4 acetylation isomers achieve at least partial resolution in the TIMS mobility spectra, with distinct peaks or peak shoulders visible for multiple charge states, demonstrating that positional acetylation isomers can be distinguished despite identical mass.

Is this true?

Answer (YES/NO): YES